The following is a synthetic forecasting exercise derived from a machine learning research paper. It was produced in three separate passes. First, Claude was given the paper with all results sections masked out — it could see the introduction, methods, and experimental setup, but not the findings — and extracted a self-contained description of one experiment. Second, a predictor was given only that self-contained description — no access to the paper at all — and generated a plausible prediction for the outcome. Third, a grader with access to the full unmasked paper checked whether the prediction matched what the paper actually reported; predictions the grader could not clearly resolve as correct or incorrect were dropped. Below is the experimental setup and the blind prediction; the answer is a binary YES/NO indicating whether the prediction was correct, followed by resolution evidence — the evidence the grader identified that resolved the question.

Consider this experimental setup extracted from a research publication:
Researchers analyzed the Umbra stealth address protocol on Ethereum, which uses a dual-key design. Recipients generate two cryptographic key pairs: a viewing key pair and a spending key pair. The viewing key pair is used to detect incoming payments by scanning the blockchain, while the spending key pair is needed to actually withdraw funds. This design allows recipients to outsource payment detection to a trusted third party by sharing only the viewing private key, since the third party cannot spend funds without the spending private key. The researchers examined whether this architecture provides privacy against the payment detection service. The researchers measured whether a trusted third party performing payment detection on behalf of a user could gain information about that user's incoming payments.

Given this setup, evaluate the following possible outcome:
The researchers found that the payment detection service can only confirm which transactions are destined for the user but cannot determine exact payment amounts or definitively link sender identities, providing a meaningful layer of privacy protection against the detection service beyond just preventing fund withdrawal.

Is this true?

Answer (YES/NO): NO